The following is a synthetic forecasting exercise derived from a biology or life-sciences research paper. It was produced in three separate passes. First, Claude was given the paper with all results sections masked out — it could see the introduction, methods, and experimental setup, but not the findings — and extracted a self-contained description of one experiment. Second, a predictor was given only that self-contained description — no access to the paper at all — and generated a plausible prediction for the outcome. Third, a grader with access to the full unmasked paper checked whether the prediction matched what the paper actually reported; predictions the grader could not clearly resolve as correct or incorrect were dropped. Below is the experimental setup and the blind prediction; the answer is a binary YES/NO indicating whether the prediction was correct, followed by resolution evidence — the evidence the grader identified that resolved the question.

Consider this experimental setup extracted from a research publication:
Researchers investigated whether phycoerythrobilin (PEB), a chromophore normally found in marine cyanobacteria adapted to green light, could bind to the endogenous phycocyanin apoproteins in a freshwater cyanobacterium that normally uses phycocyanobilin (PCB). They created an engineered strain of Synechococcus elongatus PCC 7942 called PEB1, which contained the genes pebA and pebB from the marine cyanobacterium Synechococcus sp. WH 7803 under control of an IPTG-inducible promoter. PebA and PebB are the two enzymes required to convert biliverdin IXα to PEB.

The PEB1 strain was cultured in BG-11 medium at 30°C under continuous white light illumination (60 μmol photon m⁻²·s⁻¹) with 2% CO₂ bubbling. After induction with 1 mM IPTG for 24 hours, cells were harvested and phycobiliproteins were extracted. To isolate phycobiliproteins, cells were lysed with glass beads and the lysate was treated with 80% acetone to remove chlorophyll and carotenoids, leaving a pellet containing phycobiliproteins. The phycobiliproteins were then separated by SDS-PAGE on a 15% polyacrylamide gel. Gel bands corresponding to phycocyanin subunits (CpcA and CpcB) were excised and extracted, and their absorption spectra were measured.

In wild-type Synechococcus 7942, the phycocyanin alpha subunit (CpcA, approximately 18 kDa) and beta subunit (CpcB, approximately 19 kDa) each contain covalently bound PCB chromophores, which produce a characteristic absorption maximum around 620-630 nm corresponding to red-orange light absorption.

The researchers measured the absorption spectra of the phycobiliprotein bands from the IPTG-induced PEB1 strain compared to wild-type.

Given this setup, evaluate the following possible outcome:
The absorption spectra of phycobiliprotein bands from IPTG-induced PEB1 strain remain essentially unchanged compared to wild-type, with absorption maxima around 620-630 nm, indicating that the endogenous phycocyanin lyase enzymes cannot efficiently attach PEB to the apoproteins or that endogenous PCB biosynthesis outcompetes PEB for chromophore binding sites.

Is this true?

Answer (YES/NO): NO